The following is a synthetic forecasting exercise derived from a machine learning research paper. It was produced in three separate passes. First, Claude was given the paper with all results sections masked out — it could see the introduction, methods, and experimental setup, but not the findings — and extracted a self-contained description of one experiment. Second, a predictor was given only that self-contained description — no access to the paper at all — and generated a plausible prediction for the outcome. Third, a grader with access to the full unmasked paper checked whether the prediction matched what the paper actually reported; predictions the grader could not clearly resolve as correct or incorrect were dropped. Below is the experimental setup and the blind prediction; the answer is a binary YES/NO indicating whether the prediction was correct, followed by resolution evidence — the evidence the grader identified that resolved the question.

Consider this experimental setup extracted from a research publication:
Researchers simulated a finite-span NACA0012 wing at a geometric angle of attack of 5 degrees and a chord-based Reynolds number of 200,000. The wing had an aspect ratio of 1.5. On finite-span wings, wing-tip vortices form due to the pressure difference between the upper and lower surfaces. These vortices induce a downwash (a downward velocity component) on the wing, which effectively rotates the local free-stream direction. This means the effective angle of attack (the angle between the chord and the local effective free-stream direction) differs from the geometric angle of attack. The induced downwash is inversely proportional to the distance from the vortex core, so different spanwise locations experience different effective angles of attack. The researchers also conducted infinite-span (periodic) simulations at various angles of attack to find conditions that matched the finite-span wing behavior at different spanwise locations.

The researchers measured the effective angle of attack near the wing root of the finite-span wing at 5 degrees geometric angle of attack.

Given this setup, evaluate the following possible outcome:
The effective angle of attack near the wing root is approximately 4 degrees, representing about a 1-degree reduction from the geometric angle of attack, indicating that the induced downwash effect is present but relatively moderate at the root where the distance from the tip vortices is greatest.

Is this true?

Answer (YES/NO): NO